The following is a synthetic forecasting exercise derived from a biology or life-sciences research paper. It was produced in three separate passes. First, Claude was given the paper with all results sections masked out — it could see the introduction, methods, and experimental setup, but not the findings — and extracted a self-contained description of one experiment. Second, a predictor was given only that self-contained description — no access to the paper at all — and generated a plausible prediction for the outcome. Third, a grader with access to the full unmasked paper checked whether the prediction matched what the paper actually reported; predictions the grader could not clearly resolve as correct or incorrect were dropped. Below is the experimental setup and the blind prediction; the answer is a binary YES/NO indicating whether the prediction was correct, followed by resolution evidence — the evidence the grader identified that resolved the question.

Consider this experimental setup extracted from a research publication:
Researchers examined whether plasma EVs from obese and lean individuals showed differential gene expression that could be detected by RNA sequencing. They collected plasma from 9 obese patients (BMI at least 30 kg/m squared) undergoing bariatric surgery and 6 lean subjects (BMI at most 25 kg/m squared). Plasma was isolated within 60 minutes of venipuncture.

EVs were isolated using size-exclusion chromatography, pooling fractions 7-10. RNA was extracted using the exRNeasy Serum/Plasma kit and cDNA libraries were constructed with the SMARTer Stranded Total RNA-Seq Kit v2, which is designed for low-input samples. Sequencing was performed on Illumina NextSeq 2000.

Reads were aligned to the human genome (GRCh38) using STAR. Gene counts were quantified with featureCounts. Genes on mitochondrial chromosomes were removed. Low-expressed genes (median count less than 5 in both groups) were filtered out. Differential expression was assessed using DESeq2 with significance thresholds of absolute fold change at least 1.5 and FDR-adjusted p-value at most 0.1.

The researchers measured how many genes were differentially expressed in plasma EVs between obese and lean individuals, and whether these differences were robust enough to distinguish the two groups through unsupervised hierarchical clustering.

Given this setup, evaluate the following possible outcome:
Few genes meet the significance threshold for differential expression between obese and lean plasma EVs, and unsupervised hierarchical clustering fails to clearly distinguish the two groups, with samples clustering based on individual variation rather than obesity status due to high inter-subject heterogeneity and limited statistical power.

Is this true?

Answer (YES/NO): NO